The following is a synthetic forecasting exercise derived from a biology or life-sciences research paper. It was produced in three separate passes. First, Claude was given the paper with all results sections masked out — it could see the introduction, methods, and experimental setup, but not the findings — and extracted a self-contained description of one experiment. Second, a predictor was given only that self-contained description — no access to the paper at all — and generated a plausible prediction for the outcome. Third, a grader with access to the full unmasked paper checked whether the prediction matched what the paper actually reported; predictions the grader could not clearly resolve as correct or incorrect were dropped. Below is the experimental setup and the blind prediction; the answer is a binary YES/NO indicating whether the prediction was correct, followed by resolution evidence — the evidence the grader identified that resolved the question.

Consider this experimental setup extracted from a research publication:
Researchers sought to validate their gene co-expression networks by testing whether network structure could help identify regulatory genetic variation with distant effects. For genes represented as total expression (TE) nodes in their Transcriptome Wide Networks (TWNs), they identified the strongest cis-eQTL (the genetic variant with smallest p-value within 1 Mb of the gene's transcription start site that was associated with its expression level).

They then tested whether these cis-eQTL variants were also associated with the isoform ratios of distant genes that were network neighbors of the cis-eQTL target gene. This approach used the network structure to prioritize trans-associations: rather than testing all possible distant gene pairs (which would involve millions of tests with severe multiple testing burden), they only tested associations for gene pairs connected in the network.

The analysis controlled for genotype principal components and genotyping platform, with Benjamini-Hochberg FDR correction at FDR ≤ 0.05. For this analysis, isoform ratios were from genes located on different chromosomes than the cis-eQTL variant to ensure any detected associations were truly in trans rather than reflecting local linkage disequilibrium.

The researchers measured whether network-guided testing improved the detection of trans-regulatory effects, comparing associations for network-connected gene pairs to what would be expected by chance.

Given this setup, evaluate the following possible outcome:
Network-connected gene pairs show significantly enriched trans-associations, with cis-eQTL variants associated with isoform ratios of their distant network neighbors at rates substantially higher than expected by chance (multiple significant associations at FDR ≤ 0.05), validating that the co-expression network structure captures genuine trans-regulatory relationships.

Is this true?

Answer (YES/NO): YES